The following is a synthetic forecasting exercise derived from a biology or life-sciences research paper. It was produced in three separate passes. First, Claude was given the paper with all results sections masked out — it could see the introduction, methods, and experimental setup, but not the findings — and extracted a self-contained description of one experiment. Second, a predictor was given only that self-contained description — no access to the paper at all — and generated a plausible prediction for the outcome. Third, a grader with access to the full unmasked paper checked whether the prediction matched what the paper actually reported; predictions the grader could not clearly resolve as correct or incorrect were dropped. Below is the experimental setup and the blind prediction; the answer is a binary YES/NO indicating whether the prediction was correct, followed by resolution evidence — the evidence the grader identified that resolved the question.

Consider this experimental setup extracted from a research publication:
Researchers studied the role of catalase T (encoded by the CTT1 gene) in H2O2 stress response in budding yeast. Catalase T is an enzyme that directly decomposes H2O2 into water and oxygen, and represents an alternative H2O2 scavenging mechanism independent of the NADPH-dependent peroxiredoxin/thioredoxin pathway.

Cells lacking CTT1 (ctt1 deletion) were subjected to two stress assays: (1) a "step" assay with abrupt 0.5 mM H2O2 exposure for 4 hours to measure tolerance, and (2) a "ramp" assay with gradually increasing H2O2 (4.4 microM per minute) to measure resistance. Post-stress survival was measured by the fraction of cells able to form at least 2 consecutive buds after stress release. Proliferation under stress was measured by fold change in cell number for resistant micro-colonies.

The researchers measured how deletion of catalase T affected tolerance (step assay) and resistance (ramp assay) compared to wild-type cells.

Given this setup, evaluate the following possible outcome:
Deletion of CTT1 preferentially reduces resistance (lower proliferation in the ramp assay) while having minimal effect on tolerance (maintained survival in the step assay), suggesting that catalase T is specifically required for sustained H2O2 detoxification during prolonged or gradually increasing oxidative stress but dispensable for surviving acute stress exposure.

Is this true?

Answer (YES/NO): NO